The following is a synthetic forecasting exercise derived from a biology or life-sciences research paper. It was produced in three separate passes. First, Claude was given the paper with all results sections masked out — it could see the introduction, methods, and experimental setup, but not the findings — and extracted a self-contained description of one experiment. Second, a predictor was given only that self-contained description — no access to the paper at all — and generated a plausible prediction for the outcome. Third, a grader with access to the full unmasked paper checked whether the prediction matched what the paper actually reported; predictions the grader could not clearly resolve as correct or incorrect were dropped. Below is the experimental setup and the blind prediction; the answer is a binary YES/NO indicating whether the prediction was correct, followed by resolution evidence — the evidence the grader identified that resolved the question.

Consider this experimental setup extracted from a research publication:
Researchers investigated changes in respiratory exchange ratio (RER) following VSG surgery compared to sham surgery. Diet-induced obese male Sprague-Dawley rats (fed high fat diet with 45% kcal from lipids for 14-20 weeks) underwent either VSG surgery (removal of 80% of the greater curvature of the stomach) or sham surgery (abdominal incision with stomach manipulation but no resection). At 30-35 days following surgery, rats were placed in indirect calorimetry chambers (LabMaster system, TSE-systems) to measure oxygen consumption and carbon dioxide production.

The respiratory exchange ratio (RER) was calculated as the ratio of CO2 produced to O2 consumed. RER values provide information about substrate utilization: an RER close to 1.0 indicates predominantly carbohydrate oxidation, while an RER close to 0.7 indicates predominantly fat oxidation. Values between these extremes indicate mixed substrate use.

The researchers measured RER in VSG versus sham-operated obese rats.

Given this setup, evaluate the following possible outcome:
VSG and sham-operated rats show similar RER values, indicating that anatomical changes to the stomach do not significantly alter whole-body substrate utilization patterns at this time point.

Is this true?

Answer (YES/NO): NO